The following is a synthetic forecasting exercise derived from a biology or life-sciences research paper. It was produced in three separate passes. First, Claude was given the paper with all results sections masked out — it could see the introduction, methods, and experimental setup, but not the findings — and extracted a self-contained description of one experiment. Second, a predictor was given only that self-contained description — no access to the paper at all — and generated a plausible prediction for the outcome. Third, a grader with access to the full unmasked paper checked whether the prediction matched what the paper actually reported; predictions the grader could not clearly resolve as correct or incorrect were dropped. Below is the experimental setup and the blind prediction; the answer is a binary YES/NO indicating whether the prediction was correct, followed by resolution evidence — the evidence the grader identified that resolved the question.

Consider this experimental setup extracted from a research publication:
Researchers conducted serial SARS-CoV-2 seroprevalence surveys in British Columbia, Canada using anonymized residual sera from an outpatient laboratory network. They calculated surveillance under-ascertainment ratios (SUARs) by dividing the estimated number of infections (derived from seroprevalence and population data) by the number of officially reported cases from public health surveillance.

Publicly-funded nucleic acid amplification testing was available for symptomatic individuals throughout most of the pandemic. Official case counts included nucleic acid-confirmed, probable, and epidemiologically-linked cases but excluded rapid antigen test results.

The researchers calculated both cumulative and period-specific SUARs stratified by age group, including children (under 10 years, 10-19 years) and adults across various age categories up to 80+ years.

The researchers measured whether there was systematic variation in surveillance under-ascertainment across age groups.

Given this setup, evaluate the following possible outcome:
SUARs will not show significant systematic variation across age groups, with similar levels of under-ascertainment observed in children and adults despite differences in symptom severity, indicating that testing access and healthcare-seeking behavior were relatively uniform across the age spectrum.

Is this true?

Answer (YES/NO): NO